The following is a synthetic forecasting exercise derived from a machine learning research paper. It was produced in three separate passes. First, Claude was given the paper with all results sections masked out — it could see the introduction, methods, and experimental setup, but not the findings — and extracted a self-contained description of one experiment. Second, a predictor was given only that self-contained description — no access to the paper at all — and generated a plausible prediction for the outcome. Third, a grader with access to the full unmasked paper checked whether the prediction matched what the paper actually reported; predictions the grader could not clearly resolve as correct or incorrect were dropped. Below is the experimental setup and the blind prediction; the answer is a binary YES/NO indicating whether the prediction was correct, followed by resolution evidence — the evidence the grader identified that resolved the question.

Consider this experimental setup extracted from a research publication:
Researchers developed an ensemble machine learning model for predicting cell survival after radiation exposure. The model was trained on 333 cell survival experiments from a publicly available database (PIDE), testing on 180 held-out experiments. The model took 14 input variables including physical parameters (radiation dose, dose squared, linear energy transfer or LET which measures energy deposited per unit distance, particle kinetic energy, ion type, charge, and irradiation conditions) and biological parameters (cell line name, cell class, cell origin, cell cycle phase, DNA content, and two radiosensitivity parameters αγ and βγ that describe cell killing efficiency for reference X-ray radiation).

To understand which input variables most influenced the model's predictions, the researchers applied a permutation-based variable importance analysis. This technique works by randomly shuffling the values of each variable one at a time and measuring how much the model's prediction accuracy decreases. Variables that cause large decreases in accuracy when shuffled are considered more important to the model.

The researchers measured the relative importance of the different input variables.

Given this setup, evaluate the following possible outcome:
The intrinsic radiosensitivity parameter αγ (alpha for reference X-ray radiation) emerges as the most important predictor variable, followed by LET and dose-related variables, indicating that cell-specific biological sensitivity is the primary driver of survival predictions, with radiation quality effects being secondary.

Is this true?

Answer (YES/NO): NO